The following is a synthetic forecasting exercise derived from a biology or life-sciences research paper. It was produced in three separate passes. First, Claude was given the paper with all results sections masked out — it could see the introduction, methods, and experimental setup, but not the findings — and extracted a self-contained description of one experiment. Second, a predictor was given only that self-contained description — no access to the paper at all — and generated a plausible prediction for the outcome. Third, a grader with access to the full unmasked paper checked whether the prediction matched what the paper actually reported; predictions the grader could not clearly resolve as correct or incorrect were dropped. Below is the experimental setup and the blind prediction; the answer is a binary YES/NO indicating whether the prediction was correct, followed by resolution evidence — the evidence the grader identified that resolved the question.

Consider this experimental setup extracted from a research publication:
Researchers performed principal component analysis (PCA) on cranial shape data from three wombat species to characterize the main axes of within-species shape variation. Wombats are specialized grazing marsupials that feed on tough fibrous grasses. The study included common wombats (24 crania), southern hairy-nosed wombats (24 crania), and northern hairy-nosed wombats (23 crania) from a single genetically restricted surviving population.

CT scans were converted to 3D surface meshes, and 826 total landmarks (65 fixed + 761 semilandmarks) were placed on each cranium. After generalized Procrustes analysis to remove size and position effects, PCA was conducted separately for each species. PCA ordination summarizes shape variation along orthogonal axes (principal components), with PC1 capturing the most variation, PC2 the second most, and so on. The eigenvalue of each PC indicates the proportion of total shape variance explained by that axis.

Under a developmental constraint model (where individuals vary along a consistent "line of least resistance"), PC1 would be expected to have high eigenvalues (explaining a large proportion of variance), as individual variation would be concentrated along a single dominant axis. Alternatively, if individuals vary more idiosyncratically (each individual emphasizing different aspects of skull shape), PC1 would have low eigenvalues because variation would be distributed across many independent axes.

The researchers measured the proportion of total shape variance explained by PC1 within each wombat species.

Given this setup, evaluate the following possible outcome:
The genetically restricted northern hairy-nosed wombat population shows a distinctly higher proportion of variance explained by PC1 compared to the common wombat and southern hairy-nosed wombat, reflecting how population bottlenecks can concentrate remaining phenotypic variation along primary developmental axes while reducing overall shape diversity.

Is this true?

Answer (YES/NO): NO